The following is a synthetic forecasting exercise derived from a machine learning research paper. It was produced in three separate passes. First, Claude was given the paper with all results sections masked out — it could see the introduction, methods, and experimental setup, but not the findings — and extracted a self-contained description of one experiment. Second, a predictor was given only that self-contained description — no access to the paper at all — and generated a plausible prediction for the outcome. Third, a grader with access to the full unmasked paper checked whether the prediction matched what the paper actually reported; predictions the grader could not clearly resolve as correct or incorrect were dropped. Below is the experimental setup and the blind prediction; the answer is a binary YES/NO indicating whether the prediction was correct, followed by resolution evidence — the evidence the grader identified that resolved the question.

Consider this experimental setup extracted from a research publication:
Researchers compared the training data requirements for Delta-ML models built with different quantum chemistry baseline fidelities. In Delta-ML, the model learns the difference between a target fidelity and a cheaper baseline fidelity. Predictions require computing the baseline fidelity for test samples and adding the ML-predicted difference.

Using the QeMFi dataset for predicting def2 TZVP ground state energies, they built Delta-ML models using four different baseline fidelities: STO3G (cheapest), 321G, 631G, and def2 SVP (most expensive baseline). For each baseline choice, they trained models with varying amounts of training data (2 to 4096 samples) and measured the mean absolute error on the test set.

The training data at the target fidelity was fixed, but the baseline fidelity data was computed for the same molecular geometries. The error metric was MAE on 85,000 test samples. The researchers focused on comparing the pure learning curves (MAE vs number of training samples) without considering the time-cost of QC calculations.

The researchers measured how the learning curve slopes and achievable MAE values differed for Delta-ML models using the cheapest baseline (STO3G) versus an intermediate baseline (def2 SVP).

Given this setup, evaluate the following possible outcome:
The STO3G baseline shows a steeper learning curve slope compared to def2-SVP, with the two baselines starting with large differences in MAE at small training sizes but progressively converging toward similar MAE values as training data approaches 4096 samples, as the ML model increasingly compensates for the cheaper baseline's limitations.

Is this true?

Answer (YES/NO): NO